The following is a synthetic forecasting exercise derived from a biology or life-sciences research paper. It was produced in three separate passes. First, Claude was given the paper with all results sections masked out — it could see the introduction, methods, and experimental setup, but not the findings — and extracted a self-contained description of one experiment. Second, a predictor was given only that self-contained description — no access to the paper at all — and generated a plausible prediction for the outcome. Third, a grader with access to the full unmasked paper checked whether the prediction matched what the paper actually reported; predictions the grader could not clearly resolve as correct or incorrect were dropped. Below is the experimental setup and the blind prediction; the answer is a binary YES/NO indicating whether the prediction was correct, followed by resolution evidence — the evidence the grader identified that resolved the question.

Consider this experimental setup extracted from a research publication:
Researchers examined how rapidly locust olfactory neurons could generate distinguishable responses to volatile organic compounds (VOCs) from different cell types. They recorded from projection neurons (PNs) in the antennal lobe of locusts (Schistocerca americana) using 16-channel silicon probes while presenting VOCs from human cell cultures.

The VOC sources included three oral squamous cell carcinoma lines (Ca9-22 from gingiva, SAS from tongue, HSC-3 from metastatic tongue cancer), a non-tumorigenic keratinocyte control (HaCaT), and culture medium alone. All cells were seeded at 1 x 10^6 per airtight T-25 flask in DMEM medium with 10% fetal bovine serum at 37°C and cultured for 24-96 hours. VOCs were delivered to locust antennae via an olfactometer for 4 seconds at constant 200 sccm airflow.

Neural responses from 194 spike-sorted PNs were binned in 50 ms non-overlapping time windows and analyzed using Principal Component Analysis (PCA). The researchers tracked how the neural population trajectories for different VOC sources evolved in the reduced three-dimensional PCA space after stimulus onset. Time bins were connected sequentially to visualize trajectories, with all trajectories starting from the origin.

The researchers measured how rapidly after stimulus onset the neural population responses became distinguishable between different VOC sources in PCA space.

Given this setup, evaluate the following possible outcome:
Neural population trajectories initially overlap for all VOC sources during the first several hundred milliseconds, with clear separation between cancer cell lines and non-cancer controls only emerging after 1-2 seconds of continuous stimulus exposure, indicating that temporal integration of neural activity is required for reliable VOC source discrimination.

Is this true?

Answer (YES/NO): NO